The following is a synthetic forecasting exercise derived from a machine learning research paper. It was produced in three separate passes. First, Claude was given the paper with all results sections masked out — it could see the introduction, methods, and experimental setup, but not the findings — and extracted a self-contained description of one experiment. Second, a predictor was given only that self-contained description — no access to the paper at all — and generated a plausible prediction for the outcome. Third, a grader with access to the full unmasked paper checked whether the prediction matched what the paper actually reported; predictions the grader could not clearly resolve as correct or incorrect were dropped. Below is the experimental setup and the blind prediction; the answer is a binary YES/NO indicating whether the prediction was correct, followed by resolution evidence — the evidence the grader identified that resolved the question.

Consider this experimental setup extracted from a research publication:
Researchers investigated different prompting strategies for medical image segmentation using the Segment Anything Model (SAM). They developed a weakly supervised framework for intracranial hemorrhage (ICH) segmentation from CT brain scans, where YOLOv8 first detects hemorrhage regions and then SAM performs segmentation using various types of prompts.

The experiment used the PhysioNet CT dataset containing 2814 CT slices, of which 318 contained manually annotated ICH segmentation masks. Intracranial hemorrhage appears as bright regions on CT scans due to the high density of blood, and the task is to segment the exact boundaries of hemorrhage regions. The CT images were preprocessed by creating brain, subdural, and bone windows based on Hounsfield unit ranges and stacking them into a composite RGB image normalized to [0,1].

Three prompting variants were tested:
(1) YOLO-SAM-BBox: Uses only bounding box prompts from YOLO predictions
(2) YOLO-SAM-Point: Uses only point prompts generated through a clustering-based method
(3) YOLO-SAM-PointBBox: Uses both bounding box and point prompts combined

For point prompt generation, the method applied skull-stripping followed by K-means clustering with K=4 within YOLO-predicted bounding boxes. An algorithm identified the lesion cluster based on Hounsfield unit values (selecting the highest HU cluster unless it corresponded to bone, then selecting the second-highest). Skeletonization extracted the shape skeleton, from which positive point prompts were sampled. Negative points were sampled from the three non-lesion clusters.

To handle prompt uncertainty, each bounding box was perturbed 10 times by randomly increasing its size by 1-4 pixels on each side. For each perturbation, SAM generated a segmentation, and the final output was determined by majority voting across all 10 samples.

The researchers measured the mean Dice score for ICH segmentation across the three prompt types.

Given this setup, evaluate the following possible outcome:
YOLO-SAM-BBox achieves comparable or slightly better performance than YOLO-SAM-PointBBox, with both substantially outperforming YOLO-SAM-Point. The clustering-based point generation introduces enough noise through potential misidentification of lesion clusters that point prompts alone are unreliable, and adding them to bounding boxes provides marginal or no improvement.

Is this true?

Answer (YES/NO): NO